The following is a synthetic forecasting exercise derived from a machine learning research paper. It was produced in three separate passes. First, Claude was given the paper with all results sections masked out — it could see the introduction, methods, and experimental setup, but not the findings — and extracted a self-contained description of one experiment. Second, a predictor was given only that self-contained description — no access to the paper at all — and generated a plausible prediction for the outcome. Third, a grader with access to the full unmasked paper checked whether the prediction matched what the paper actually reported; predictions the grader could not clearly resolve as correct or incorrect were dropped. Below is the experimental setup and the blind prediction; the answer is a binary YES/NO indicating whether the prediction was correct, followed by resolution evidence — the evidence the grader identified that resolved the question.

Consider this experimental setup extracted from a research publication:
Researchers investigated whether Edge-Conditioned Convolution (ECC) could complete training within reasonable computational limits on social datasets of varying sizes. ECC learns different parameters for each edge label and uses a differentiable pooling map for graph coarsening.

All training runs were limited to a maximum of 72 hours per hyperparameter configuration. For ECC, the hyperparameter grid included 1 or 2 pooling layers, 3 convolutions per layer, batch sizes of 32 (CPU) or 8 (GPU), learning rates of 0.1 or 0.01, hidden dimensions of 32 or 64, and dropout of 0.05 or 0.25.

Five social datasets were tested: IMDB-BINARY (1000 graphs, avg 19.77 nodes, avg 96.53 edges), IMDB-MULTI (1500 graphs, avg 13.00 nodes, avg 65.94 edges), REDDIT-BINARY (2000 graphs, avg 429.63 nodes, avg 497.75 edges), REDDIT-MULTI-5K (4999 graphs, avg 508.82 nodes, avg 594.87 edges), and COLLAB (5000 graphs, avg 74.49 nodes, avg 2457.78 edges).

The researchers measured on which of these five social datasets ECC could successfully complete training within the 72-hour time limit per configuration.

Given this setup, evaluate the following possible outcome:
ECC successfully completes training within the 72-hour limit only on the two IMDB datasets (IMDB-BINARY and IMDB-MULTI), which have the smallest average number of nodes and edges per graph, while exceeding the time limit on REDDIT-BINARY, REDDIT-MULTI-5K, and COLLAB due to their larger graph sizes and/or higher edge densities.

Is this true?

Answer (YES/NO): NO